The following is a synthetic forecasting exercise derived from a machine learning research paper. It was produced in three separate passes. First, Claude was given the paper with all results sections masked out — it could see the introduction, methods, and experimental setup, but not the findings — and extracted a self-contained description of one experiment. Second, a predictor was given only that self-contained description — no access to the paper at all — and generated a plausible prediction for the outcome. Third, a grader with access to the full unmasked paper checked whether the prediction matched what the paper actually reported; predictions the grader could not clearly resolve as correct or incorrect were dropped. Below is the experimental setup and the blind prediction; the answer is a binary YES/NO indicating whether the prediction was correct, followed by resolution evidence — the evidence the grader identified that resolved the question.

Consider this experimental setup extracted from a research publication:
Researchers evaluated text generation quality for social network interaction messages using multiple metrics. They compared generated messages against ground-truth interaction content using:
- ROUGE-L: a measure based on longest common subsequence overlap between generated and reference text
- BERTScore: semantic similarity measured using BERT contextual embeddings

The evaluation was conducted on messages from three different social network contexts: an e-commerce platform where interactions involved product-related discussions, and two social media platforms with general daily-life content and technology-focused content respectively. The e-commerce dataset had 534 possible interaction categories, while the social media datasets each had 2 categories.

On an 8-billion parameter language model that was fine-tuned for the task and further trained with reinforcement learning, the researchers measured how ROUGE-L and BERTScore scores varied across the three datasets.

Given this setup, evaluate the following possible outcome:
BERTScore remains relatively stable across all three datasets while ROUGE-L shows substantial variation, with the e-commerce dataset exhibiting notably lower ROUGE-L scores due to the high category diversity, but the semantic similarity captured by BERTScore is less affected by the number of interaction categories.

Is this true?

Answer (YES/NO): NO